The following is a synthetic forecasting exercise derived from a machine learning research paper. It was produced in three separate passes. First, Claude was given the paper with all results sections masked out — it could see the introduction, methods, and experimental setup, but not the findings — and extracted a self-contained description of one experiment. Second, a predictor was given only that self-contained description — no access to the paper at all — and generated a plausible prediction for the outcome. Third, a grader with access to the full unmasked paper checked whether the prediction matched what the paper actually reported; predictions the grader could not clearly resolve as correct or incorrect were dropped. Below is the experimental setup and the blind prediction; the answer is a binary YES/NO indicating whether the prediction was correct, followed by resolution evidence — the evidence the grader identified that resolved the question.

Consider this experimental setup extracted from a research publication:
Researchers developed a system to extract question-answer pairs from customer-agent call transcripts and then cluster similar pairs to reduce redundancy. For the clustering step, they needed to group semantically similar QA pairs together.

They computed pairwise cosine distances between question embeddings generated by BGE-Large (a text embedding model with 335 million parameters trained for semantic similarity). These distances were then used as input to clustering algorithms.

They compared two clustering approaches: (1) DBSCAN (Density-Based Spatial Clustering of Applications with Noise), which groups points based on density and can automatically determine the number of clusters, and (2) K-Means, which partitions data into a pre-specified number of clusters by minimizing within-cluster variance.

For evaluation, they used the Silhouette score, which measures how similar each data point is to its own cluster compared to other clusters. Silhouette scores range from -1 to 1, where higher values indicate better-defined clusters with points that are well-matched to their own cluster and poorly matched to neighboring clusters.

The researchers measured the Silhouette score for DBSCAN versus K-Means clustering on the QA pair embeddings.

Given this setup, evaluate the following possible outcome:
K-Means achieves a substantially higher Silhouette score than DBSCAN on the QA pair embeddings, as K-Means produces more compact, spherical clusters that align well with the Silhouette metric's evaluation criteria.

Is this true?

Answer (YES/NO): NO